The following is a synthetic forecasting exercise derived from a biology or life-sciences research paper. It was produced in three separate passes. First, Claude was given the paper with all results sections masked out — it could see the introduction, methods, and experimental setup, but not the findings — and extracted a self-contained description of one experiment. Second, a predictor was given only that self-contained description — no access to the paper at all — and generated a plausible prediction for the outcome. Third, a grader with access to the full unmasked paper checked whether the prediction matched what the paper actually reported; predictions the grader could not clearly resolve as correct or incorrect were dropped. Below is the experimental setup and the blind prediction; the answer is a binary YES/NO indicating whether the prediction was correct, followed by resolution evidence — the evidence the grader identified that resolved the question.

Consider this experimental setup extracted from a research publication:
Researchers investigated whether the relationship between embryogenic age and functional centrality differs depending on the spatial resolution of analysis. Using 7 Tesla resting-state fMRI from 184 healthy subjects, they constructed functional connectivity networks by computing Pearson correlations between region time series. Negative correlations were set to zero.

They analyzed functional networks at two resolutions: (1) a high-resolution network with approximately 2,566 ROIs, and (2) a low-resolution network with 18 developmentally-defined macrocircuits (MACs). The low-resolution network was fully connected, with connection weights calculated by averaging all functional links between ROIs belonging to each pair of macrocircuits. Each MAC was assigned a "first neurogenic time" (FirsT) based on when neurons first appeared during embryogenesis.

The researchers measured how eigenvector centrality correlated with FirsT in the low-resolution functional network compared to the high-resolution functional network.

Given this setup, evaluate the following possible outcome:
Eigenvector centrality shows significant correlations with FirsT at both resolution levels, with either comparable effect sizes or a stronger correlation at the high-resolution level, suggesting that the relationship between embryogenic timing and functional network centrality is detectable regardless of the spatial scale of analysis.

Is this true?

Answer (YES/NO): NO